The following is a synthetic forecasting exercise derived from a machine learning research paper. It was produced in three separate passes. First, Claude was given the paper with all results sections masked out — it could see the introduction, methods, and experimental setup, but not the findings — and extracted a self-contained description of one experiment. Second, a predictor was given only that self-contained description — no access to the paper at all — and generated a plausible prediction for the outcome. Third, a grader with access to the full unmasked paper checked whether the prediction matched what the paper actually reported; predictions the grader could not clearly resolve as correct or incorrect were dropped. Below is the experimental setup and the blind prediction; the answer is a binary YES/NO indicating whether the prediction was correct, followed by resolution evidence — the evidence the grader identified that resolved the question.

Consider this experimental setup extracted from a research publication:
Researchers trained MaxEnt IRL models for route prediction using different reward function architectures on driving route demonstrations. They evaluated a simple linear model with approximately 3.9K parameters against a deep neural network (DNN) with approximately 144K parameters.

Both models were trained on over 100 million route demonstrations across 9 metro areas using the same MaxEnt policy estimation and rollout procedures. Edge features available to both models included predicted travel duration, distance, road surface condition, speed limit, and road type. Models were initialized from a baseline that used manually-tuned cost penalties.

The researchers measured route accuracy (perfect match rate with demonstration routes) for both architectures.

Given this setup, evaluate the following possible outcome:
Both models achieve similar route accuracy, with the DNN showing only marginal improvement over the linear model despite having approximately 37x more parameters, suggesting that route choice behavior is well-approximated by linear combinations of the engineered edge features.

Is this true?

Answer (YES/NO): YES